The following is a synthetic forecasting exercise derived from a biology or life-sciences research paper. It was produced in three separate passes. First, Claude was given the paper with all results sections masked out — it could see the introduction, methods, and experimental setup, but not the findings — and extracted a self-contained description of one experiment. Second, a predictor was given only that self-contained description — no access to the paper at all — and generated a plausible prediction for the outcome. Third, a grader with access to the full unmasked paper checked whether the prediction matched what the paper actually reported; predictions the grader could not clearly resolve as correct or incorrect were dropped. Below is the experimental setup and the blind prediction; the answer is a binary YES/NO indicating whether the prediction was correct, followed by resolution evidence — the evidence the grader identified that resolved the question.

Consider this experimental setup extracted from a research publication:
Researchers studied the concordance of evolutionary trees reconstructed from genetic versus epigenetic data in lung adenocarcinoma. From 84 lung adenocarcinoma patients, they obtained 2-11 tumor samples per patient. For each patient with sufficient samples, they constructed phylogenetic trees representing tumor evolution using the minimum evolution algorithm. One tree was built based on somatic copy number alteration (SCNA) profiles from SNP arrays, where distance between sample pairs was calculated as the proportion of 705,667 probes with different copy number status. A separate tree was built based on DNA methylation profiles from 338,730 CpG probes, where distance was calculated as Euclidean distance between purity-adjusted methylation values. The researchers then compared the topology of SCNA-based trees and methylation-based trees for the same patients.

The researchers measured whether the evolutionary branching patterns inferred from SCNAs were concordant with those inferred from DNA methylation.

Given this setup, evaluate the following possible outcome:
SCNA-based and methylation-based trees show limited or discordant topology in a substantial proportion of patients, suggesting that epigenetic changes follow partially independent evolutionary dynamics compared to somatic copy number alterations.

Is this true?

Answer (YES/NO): NO